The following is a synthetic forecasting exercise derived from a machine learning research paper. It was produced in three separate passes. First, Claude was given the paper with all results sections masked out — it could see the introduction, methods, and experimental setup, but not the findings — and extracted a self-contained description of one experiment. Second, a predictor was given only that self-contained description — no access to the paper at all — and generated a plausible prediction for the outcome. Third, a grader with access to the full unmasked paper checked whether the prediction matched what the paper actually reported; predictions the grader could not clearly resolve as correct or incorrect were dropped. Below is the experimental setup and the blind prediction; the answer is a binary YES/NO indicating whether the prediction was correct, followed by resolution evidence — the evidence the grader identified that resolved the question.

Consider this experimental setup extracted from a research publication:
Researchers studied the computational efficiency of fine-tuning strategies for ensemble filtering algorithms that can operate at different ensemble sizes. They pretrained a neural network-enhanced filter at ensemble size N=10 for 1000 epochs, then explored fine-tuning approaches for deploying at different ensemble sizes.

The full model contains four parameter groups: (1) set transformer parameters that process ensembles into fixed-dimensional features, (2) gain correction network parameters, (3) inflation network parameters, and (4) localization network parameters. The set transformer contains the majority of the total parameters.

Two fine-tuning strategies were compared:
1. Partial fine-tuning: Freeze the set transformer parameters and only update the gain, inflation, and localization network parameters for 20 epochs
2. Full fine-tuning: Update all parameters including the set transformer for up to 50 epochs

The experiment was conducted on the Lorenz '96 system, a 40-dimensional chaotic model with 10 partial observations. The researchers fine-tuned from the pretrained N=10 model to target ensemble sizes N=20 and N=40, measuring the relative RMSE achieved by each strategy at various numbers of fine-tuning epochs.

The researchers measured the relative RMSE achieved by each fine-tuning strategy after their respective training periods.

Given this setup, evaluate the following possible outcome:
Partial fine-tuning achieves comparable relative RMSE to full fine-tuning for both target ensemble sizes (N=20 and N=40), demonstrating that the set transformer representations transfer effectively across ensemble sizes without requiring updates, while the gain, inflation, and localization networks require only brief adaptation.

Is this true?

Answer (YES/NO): YES